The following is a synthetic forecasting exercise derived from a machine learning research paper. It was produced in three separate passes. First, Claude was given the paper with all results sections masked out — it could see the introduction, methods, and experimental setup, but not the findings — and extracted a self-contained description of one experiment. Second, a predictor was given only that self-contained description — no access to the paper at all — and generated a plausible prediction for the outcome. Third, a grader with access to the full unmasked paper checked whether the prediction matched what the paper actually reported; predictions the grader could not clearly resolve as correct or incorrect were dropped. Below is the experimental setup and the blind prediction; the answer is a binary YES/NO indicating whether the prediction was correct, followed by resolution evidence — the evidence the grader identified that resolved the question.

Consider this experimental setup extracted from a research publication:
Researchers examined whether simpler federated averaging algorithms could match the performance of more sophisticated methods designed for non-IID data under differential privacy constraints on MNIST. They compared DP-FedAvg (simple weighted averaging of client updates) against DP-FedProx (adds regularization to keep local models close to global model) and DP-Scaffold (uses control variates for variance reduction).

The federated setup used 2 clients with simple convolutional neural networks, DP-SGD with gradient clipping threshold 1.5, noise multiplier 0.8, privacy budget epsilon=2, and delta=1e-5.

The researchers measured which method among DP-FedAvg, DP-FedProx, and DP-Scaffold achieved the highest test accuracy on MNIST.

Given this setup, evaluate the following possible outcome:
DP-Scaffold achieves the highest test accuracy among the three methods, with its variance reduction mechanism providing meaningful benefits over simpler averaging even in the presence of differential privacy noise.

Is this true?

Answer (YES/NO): YES